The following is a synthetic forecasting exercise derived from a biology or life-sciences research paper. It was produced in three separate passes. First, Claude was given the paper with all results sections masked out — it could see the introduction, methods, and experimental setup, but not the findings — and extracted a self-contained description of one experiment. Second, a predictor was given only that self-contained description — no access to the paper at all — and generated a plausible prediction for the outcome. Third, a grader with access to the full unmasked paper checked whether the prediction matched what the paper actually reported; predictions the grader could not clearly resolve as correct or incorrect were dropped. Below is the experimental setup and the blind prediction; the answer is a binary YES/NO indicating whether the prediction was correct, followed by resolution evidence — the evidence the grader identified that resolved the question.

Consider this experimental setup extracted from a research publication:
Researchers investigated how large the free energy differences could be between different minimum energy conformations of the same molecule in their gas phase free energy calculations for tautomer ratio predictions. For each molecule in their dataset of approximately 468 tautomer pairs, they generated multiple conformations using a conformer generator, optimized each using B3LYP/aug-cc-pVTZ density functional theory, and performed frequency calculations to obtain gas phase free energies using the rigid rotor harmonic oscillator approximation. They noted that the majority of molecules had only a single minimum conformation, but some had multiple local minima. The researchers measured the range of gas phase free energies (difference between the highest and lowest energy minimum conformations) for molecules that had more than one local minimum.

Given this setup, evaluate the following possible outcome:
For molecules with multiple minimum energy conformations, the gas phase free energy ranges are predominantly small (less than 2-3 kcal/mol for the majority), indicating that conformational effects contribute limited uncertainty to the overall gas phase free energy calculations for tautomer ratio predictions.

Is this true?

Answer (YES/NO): NO